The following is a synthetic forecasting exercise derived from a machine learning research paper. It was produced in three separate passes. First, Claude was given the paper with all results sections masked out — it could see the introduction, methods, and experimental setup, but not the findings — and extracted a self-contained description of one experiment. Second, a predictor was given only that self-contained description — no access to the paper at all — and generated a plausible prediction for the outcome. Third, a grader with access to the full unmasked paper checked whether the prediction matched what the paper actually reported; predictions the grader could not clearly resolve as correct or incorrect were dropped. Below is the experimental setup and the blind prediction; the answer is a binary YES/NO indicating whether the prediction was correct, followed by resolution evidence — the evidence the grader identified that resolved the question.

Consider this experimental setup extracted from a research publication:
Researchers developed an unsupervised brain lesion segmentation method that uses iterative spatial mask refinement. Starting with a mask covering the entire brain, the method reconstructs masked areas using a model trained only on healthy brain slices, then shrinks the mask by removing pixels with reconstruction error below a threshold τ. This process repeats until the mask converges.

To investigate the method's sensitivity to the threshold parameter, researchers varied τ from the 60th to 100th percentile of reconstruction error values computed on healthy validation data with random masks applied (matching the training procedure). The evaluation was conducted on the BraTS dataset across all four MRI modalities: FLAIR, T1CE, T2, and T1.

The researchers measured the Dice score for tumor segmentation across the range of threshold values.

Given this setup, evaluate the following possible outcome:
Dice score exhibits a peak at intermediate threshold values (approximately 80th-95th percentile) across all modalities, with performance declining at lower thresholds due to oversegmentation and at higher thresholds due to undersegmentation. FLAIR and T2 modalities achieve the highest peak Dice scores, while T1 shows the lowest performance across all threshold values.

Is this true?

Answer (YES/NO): NO